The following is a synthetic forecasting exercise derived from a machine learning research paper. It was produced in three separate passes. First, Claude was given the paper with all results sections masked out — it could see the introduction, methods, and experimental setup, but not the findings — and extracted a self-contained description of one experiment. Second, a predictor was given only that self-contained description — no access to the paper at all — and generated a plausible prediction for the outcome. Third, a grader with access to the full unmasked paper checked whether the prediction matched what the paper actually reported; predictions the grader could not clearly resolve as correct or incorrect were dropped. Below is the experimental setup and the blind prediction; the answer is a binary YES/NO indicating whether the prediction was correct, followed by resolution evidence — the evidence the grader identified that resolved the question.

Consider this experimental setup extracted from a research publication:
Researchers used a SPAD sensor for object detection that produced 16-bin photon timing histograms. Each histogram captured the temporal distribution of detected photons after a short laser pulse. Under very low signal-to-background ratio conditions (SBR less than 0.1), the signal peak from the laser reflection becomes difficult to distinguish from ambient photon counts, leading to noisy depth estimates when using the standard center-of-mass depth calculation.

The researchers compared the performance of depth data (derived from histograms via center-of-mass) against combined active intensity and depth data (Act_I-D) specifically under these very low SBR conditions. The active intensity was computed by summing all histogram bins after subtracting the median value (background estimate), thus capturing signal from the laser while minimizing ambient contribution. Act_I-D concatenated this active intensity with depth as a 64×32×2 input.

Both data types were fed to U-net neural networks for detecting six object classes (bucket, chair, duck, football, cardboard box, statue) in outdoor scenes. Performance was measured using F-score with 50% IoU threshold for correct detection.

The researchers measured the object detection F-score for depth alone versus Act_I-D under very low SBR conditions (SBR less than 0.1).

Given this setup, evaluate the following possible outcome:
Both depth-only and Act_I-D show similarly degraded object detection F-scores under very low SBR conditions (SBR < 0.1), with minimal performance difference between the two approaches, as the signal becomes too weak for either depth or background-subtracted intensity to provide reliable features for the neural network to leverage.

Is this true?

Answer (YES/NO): NO